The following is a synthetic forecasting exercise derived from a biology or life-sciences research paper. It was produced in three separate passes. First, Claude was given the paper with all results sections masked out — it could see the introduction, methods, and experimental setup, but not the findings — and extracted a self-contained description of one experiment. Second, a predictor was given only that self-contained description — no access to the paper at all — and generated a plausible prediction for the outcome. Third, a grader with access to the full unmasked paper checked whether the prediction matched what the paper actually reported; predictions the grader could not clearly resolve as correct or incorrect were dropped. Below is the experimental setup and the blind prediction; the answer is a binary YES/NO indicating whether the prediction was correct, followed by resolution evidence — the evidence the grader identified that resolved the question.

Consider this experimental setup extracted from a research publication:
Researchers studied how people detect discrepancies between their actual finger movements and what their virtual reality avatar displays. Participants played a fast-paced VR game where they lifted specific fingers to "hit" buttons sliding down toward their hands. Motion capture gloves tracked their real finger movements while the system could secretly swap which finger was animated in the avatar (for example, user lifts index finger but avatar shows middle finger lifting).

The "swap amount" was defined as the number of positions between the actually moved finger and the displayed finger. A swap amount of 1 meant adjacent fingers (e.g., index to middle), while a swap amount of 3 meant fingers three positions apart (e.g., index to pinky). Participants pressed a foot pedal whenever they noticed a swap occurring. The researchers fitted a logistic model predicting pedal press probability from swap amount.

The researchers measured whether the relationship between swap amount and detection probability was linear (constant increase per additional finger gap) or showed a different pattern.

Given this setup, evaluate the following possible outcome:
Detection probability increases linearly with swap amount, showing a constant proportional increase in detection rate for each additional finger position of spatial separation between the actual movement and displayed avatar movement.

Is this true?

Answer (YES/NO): NO